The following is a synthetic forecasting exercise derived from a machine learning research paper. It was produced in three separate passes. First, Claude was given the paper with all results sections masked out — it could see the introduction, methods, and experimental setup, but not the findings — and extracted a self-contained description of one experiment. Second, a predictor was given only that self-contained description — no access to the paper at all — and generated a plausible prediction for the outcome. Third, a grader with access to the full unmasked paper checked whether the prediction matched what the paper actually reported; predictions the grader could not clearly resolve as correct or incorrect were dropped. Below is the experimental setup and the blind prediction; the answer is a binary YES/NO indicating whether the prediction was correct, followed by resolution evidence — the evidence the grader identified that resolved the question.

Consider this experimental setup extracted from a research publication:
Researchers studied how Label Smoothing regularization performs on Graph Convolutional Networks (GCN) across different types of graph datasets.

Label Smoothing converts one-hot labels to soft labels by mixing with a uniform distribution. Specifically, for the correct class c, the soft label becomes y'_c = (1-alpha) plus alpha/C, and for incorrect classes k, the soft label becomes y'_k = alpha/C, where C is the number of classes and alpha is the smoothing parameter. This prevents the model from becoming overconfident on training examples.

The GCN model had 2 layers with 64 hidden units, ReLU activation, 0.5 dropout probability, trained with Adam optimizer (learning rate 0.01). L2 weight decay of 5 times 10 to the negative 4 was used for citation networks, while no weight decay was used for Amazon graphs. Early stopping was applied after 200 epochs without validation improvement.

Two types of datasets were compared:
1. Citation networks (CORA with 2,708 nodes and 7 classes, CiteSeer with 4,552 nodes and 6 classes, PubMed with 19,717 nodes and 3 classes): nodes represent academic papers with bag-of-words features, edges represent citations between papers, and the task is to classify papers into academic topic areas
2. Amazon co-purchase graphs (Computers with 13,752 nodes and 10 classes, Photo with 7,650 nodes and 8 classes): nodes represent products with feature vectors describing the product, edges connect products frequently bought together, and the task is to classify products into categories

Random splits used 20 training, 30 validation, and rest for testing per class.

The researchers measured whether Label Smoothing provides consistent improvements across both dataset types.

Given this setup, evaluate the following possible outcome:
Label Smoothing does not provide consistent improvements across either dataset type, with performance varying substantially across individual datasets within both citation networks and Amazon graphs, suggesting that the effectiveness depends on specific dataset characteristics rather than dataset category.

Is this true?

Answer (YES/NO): NO